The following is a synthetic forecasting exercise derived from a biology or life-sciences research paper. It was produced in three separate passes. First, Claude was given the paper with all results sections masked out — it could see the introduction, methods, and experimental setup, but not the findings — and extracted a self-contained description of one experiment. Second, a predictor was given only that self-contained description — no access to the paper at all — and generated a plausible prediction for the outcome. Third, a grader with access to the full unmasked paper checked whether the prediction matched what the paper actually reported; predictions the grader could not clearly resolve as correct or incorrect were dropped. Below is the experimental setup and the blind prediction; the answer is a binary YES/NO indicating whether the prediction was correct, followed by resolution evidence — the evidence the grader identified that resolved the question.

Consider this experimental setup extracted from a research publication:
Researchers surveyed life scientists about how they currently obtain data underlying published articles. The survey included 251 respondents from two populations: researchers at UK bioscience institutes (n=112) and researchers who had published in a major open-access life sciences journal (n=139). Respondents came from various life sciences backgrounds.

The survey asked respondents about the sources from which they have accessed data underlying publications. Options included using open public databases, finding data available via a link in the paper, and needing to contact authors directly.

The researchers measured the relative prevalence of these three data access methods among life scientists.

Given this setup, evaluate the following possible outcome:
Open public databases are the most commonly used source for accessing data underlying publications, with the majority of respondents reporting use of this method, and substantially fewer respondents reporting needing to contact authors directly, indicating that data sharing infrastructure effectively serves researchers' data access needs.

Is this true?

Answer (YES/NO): NO